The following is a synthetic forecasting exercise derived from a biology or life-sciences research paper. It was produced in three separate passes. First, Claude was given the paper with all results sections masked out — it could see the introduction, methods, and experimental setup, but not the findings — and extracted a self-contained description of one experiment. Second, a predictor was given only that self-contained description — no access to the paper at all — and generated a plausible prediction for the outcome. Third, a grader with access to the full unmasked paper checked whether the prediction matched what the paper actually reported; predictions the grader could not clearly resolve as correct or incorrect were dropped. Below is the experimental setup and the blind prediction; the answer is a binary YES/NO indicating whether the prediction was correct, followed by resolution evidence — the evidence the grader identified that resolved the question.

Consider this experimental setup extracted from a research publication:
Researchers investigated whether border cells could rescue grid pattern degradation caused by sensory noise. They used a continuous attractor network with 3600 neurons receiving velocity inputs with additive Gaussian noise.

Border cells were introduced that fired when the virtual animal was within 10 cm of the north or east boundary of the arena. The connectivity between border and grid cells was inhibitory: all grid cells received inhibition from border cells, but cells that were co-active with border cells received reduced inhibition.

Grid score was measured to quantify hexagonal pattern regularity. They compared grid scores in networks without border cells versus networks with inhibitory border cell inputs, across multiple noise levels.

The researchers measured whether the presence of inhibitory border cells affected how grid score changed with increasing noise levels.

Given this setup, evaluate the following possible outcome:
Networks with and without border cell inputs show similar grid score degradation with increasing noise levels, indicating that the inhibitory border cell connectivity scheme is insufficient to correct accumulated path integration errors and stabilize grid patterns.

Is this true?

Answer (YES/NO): YES